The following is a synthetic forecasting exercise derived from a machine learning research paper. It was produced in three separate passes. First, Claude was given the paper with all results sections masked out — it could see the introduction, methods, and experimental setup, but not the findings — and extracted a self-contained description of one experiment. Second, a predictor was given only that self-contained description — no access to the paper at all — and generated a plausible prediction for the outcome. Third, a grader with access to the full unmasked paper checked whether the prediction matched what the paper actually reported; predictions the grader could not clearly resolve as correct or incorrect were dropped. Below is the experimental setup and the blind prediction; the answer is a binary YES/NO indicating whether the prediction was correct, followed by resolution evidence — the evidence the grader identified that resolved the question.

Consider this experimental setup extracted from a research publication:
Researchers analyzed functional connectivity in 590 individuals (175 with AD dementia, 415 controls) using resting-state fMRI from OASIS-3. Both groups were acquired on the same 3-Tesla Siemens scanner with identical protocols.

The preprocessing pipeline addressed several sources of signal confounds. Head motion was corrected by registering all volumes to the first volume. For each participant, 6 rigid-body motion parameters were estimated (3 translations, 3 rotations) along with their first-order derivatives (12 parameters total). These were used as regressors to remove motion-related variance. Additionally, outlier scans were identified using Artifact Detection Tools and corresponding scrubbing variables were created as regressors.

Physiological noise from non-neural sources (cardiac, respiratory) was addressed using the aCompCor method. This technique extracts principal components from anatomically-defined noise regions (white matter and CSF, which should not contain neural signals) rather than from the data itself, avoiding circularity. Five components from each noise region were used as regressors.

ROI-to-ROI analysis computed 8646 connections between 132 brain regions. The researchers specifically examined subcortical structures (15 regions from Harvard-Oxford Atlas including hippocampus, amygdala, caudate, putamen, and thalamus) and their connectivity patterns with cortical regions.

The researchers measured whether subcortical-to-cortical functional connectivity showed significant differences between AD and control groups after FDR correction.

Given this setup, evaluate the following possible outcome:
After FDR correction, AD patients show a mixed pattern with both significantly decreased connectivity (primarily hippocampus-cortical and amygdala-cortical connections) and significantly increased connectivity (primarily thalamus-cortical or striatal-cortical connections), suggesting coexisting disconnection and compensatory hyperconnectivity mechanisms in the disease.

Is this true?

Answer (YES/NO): NO